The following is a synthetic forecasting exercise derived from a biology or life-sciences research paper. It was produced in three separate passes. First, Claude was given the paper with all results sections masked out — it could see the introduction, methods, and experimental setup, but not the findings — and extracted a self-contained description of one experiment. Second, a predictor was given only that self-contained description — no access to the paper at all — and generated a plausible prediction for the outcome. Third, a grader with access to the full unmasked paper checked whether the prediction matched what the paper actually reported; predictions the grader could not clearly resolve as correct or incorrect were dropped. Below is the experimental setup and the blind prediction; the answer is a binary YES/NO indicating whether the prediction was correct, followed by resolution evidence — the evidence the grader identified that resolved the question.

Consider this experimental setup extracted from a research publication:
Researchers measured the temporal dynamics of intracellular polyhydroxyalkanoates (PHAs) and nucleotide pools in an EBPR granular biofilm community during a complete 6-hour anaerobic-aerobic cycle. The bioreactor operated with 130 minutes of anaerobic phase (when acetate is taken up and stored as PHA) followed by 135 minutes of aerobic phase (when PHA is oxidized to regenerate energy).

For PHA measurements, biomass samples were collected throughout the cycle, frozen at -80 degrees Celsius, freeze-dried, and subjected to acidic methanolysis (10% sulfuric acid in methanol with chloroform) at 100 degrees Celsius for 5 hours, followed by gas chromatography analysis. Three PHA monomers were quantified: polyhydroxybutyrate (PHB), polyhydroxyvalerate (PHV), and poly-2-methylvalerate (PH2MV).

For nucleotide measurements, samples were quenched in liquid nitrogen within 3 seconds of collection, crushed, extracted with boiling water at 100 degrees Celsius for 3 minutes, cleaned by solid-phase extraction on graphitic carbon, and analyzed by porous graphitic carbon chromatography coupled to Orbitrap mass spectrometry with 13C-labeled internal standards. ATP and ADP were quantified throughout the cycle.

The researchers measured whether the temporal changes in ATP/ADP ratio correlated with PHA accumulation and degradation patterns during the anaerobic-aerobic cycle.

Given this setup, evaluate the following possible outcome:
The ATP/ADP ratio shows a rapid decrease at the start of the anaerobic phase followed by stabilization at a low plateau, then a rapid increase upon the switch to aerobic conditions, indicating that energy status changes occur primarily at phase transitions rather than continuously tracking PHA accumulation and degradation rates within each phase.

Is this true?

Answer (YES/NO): NO